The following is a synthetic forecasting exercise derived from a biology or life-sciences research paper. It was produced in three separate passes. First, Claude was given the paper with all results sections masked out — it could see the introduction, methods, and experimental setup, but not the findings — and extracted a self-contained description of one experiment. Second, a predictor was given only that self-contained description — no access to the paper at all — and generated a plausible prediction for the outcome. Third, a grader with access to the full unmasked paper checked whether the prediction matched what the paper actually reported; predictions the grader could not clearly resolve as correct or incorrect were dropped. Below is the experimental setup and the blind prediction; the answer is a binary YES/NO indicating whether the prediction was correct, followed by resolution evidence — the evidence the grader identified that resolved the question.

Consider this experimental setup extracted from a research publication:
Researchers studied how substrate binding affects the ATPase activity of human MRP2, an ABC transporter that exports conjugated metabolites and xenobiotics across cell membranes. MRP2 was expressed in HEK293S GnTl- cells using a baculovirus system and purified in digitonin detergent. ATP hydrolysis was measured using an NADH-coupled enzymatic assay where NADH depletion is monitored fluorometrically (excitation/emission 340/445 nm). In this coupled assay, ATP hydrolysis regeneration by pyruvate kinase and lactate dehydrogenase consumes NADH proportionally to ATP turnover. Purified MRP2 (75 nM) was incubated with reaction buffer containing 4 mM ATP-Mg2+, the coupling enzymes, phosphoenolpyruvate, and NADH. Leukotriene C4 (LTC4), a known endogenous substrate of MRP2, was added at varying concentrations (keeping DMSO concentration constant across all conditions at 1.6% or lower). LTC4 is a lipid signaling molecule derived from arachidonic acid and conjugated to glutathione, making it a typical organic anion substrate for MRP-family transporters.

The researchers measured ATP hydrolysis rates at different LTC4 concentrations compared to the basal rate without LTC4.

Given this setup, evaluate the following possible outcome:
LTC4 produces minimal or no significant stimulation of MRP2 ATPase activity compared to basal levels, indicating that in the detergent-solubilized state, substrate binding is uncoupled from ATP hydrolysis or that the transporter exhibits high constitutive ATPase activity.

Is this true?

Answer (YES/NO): NO